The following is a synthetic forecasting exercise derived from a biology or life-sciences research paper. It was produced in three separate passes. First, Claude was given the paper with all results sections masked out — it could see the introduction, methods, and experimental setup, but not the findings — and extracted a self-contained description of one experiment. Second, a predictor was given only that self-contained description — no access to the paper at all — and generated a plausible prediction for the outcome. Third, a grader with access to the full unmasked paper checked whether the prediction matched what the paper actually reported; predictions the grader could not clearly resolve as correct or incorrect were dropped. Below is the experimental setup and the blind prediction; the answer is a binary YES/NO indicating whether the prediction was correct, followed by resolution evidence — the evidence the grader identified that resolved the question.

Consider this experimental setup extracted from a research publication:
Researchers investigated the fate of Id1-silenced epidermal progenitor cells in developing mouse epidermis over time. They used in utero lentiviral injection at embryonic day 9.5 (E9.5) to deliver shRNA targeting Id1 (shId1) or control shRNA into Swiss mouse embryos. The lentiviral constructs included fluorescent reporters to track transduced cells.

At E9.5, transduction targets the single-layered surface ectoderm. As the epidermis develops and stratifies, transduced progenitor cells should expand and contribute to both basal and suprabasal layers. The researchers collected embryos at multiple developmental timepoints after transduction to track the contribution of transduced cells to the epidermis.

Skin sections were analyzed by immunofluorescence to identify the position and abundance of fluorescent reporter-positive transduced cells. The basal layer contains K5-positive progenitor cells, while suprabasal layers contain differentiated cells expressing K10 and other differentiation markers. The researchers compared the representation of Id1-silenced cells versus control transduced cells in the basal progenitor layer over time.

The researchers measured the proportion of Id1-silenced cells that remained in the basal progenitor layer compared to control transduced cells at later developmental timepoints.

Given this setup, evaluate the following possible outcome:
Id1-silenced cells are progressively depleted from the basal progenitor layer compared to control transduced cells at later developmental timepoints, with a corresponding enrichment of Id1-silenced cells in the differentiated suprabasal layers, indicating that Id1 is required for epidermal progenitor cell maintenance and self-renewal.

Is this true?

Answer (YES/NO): YES